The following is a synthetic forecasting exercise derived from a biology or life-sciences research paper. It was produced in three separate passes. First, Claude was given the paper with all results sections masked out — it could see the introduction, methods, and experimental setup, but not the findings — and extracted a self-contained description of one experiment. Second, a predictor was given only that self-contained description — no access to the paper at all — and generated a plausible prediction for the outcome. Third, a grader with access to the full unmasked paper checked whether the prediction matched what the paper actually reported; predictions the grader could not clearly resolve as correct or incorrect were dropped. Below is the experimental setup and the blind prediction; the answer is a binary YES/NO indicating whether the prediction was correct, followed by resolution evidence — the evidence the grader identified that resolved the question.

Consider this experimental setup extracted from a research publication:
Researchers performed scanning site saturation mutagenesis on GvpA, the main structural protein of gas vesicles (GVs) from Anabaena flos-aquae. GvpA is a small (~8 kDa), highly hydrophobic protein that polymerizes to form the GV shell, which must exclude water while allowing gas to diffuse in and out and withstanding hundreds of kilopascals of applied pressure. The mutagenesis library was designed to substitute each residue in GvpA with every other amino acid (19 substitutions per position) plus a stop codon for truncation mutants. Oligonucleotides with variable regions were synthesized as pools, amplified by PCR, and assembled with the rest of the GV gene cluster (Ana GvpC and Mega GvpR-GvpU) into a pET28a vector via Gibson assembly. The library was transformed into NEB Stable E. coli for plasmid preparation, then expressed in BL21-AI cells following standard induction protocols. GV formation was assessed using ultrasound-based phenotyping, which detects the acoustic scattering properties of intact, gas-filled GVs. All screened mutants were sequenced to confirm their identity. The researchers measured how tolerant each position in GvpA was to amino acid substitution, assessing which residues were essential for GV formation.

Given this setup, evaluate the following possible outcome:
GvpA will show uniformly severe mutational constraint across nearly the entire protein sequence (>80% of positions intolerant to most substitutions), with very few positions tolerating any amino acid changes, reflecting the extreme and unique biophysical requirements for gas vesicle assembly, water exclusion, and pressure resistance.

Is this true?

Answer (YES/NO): NO